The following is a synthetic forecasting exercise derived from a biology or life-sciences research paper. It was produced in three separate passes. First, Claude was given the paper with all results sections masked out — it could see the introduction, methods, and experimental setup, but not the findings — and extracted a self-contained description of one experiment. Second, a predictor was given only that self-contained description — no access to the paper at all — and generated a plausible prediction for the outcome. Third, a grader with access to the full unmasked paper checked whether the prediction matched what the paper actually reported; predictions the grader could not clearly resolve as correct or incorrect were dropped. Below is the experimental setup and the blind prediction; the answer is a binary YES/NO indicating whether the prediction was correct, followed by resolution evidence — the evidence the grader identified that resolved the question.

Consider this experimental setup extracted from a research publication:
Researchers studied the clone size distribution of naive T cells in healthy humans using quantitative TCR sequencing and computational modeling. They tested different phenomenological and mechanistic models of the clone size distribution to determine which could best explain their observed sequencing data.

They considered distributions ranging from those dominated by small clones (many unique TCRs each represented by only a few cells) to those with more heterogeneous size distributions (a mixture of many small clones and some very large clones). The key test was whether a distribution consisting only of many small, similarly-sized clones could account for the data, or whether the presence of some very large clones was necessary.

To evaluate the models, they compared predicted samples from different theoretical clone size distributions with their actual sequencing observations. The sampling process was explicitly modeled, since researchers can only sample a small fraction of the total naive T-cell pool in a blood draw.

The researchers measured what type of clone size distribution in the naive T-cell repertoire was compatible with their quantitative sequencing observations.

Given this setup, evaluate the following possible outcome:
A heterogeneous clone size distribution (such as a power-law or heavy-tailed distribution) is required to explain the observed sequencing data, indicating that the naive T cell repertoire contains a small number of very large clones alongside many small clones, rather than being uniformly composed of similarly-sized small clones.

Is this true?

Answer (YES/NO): YES